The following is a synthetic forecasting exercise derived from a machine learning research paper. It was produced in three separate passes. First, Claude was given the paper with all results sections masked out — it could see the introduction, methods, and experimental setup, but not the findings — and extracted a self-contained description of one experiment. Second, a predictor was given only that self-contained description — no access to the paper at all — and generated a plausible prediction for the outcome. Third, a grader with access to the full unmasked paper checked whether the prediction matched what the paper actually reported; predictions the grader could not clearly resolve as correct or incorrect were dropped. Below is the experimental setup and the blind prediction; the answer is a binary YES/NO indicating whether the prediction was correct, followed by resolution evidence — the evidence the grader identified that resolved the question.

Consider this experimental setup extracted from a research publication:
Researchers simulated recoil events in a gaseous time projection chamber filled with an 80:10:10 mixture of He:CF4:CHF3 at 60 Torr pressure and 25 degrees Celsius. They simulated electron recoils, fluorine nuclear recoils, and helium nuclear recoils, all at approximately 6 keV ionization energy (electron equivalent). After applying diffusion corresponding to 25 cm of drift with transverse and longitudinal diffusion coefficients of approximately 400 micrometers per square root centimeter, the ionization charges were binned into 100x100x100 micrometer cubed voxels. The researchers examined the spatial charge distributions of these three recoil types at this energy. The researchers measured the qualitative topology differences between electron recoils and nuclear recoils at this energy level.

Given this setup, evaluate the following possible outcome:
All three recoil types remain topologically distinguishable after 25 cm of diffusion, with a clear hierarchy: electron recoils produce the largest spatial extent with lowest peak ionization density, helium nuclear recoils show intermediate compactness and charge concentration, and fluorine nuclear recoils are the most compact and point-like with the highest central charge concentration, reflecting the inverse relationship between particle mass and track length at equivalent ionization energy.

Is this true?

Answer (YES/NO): NO